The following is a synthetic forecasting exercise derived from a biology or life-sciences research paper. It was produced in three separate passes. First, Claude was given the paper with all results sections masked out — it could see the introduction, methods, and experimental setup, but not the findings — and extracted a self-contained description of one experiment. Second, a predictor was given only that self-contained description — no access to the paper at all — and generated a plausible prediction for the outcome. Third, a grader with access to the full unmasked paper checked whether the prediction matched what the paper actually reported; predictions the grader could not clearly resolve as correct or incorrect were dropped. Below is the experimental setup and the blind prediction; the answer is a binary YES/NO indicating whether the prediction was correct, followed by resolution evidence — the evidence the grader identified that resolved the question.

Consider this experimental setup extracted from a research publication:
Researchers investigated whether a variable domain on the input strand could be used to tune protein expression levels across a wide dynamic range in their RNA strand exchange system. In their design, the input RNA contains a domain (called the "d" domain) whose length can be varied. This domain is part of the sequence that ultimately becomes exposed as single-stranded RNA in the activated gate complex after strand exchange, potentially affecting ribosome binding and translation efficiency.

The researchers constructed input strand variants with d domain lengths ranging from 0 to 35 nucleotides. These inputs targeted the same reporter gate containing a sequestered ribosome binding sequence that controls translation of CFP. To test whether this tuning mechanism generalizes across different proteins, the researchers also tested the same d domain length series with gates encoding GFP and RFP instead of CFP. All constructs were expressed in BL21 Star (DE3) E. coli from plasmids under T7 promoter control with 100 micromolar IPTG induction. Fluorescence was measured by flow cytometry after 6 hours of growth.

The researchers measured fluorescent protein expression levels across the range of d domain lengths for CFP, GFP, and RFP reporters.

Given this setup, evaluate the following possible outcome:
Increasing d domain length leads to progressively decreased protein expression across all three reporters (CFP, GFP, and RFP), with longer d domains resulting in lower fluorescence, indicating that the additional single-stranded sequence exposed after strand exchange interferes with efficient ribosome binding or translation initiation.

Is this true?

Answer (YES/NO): NO